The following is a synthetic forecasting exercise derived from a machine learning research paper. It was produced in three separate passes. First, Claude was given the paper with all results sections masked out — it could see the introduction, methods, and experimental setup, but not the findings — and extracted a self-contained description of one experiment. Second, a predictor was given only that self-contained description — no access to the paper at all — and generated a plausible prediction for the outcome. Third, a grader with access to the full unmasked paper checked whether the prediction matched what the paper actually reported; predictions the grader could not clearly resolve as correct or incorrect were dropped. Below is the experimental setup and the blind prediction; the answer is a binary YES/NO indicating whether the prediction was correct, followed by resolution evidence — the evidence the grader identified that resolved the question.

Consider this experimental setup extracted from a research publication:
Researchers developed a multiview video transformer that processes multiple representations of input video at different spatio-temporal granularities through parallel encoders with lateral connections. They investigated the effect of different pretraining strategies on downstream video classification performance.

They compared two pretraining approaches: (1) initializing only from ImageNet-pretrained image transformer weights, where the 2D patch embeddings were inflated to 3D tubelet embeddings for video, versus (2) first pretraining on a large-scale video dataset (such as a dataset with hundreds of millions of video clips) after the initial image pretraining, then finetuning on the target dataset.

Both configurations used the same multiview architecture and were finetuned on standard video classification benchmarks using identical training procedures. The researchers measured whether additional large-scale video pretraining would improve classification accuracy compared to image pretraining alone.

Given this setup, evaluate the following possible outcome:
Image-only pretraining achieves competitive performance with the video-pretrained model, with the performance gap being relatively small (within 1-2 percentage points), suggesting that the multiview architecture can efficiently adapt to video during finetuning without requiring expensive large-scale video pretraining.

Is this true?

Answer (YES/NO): YES